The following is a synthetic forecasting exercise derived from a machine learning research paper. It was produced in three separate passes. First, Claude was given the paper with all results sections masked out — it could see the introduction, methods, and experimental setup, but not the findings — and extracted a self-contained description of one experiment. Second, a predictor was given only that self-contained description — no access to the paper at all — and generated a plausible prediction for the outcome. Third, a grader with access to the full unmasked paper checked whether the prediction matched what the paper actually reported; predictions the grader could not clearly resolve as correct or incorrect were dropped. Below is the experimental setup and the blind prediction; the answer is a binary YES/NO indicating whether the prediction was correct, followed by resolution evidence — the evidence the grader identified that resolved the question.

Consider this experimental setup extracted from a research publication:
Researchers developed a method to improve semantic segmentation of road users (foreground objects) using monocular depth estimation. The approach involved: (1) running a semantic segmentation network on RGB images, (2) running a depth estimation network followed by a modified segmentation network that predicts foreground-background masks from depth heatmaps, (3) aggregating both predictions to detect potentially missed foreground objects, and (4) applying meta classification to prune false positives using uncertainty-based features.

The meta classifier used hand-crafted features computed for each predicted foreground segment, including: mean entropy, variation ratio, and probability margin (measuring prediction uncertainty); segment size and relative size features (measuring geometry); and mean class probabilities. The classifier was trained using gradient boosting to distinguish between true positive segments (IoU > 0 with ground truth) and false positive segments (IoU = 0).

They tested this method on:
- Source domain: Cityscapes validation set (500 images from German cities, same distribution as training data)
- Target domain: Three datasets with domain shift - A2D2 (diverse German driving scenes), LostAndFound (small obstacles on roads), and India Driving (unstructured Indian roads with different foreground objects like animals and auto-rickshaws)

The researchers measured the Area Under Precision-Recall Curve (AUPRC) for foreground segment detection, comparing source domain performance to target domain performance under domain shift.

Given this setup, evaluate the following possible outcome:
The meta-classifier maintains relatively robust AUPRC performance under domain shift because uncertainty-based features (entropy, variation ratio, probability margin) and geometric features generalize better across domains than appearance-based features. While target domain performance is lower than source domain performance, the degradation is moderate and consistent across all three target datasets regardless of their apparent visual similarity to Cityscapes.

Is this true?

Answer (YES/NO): NO